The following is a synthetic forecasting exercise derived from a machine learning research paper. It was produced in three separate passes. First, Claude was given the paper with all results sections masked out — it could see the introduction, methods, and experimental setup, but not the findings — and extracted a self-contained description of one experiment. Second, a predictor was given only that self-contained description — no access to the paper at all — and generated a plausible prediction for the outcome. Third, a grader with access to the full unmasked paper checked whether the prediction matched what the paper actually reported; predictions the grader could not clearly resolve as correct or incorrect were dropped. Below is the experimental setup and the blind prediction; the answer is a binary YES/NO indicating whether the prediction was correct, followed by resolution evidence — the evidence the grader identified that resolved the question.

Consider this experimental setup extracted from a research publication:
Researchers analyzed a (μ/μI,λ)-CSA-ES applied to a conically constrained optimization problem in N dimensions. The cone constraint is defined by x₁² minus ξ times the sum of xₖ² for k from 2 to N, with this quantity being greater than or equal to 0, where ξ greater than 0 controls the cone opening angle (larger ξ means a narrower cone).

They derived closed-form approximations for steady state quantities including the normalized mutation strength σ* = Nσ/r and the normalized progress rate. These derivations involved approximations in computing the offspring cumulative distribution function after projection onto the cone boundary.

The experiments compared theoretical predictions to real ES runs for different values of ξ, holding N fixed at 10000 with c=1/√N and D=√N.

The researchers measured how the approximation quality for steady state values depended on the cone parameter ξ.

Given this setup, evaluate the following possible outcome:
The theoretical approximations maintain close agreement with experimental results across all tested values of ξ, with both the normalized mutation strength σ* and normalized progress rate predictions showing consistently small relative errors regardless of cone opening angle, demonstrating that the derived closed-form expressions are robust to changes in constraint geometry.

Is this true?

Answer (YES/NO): NO